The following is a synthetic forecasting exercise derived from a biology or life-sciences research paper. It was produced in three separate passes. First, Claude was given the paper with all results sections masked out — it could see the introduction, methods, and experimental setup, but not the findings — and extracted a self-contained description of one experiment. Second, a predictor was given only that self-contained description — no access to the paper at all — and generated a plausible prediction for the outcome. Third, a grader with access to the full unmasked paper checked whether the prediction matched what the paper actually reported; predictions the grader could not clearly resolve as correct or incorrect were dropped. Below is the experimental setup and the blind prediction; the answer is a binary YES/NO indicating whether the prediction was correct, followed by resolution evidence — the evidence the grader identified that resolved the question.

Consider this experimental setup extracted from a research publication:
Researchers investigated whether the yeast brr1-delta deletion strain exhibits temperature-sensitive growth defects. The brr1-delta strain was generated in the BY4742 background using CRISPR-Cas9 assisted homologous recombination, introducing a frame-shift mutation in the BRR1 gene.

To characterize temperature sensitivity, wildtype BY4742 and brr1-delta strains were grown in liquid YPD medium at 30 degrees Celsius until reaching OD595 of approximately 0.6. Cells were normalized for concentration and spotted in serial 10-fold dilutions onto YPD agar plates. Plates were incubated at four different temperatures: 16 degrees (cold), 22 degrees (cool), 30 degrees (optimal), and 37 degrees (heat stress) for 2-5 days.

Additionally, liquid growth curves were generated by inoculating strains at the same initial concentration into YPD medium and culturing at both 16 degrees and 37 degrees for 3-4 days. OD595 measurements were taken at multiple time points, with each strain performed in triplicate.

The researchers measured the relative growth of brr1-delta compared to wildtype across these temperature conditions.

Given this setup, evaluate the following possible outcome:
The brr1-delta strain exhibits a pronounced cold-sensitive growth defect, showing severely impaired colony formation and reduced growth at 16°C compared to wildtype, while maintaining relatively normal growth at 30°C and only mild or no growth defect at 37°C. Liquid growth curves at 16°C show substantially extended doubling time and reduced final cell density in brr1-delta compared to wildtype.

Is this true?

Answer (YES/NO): NO